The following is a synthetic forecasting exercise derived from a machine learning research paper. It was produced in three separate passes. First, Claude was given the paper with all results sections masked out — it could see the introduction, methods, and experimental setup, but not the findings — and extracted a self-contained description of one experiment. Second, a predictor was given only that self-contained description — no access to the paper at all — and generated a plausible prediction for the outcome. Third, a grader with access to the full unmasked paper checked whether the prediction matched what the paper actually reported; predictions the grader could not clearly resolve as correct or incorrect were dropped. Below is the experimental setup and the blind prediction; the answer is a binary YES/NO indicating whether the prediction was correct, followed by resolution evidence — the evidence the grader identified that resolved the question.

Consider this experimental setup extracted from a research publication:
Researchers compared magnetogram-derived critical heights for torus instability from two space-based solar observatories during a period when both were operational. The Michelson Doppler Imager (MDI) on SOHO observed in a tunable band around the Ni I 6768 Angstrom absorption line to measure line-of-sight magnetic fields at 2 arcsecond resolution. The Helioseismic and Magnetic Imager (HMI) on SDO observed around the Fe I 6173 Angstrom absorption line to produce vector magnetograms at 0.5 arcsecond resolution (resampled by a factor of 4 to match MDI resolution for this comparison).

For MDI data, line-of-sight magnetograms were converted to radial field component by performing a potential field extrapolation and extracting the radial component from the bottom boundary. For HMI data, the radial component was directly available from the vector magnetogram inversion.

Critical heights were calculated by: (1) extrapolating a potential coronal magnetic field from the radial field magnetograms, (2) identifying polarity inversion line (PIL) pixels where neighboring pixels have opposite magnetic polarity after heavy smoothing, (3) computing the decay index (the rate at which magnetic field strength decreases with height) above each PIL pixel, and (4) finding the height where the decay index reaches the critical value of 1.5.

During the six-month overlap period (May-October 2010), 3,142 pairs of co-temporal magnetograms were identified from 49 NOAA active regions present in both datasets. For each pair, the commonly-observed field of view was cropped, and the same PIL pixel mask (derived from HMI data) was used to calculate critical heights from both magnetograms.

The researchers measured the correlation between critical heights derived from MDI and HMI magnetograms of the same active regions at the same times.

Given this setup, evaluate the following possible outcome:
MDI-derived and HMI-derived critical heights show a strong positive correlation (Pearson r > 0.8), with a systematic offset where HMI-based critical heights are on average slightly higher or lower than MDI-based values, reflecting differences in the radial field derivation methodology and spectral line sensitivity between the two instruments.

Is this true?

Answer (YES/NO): NO